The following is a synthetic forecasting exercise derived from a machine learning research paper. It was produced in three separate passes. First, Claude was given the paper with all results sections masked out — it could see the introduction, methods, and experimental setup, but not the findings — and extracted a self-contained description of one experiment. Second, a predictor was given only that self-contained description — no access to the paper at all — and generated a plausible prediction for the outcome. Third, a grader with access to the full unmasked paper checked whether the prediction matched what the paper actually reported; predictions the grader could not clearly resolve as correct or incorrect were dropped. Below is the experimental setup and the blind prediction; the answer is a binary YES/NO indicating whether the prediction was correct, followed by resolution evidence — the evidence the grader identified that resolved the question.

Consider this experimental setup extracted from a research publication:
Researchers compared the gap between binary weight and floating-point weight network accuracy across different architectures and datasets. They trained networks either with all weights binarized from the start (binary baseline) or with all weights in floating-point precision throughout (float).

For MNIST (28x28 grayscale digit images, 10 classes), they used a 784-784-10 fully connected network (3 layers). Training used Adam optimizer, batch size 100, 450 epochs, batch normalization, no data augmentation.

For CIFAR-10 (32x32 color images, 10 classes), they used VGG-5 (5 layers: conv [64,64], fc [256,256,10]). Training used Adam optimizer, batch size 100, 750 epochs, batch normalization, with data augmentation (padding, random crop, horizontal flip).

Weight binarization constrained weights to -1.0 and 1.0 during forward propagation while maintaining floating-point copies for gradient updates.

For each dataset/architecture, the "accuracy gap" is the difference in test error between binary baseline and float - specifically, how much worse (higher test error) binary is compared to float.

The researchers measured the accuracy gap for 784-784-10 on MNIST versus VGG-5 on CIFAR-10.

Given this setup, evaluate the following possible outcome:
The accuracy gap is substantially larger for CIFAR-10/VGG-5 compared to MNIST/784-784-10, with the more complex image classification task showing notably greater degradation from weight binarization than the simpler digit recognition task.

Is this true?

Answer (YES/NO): YES